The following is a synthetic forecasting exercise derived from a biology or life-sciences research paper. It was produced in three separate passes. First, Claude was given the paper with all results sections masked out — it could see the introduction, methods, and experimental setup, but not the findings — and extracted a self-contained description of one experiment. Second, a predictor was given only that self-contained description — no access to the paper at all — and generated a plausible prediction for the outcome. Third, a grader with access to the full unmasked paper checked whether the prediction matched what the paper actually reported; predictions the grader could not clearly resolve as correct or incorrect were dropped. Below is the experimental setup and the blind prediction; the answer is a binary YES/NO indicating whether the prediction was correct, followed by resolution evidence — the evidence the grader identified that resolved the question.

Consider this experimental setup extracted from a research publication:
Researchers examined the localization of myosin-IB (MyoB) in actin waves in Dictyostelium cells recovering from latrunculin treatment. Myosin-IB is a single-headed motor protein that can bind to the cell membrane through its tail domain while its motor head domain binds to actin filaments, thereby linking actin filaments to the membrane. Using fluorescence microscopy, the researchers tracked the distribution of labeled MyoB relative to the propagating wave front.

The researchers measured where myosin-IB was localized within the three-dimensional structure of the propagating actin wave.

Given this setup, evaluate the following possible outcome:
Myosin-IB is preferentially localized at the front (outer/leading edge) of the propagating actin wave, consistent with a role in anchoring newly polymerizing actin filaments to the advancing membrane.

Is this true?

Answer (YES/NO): YES